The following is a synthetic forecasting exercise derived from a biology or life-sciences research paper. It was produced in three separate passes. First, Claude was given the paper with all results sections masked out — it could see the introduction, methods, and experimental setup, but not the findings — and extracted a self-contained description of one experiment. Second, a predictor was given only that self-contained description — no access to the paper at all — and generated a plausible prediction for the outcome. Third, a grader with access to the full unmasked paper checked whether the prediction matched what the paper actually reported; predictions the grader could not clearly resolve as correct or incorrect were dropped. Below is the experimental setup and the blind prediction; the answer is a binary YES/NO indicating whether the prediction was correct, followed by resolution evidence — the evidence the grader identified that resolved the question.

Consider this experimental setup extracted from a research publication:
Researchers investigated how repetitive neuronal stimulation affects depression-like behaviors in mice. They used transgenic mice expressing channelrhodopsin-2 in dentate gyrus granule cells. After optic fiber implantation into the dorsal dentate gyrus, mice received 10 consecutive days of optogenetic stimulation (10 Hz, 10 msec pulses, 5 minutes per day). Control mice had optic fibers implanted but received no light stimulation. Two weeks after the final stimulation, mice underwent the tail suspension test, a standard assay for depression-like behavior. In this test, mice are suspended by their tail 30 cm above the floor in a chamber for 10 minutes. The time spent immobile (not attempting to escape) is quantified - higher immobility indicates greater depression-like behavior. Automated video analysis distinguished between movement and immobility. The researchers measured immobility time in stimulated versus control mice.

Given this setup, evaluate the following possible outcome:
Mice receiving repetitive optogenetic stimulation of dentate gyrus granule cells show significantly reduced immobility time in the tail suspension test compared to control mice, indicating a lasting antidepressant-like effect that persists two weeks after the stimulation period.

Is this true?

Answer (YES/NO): YES